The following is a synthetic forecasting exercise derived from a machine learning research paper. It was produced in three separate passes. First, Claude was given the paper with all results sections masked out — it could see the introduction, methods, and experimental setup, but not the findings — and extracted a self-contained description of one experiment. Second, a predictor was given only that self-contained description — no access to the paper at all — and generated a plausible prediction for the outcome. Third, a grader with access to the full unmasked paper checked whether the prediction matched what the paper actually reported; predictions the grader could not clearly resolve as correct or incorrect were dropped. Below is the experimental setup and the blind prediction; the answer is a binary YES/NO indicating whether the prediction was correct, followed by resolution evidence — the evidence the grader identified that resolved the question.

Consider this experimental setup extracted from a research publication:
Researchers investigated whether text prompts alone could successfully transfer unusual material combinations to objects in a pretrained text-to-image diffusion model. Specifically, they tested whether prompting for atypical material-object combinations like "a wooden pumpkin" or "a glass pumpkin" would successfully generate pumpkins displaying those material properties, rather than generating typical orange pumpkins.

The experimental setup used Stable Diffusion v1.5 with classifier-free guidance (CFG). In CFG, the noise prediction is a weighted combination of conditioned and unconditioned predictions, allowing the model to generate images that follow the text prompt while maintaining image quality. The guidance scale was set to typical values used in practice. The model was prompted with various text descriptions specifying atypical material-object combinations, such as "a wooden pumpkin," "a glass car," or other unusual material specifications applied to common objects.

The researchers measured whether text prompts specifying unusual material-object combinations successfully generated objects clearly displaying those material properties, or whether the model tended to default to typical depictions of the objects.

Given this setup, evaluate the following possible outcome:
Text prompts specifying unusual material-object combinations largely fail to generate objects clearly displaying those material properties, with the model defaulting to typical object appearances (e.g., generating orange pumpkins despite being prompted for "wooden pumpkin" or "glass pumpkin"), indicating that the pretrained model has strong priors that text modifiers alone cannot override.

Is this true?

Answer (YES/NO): YES